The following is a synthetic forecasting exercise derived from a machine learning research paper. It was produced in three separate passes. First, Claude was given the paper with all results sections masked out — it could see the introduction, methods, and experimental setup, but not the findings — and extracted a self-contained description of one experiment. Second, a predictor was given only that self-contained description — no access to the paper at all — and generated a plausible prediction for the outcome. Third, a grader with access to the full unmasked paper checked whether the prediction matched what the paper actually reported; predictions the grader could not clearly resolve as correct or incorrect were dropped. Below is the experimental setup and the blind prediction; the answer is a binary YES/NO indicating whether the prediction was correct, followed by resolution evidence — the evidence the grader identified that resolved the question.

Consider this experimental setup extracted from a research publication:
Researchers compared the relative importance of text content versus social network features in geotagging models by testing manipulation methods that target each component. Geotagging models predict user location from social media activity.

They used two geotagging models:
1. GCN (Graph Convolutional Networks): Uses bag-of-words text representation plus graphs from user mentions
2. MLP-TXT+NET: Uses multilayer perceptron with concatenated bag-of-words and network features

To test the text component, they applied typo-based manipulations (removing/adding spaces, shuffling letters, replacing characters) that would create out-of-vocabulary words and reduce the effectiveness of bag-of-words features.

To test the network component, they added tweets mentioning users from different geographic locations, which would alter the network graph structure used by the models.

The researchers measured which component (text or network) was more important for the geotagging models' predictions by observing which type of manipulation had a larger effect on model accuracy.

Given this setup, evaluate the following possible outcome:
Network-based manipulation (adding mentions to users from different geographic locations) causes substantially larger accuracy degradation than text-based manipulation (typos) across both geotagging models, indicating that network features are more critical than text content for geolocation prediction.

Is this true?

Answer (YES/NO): YES